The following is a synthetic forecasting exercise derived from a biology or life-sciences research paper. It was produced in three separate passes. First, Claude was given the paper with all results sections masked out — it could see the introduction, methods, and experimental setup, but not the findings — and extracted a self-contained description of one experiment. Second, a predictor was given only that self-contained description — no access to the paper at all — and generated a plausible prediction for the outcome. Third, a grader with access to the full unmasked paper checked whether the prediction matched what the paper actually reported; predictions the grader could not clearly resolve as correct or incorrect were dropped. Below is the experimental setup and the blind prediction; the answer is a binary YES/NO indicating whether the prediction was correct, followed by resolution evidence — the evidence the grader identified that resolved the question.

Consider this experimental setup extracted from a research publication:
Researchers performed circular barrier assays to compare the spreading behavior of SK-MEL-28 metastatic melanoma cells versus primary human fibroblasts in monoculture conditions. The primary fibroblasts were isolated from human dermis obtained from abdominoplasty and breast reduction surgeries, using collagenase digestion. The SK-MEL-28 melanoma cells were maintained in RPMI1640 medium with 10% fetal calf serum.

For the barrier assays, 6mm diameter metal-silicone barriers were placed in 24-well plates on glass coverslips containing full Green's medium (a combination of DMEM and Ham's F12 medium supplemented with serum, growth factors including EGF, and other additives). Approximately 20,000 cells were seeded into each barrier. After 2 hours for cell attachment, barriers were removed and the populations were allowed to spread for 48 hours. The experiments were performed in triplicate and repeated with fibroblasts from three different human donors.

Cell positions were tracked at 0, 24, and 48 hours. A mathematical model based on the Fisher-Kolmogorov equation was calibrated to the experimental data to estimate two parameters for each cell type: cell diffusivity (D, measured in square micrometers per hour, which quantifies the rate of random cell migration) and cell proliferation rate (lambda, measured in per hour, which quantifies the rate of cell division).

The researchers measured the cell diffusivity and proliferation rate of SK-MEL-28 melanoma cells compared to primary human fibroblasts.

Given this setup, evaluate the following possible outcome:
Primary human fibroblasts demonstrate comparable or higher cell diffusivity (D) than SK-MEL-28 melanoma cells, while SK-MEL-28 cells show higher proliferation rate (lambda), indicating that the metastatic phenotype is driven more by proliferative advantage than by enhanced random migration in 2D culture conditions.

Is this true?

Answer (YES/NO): NO